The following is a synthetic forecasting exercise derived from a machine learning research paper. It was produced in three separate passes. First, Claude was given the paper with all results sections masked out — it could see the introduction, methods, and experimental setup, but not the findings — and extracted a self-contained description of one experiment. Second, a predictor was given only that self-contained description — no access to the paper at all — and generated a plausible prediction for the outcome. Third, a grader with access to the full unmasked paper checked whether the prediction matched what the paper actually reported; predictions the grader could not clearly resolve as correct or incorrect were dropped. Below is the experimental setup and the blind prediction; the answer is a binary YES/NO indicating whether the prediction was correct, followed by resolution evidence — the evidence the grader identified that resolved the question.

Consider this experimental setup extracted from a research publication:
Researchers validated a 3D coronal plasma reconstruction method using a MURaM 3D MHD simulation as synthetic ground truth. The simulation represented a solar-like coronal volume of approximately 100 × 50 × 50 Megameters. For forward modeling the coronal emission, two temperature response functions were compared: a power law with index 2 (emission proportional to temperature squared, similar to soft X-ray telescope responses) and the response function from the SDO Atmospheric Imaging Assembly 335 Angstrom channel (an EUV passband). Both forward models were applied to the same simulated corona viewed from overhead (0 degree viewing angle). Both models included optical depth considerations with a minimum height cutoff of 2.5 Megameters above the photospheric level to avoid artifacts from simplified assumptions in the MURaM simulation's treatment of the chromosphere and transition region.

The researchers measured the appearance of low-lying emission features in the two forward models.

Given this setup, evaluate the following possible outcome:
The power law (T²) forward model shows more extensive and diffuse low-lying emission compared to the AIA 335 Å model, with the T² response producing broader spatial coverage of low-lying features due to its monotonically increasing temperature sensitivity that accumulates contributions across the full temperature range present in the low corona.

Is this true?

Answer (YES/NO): NO